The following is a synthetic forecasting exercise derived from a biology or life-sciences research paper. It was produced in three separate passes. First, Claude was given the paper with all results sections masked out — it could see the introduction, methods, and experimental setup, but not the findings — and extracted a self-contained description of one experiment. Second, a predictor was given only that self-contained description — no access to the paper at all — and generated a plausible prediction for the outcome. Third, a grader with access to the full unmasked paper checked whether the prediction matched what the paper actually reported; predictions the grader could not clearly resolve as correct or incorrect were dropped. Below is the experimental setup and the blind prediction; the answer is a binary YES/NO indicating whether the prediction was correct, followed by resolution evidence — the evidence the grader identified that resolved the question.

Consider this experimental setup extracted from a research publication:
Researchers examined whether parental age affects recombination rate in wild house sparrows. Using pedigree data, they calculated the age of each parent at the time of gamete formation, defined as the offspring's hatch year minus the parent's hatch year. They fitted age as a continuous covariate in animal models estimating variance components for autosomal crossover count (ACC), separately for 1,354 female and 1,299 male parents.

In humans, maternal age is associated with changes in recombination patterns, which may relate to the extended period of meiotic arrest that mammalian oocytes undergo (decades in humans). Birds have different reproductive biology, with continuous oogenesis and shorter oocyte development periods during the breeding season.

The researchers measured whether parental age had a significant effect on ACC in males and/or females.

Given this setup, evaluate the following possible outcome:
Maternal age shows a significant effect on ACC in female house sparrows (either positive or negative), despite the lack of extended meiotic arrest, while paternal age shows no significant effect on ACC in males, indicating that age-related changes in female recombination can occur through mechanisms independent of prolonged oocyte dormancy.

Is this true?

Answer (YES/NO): NO